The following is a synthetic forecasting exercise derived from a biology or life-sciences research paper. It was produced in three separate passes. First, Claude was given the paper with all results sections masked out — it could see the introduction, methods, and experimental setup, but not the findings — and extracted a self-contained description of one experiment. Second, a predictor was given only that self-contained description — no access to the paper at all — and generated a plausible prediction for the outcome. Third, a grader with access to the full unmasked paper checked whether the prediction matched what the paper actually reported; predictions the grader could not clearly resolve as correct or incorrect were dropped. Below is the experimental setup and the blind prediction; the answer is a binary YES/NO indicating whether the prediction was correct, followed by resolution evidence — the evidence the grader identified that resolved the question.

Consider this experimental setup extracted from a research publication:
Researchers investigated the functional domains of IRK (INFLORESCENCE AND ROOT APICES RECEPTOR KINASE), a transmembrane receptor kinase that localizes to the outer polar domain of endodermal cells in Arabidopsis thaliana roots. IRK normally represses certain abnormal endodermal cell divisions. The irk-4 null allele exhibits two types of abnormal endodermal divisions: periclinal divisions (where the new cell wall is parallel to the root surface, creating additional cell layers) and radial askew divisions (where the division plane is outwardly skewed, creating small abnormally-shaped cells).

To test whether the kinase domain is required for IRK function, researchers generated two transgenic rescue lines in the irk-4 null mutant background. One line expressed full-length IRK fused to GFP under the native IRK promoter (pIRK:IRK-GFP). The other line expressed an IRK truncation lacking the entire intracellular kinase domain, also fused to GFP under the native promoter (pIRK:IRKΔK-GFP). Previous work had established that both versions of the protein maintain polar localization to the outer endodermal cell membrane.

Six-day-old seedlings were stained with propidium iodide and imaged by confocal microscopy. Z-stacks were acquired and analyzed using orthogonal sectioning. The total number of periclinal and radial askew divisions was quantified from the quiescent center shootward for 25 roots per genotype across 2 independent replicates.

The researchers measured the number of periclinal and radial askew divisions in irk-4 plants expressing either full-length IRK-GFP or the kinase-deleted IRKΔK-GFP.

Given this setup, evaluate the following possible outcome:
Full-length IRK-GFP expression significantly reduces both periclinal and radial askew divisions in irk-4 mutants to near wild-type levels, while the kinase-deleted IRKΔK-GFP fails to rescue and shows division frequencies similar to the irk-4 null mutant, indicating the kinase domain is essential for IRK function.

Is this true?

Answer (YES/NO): NO